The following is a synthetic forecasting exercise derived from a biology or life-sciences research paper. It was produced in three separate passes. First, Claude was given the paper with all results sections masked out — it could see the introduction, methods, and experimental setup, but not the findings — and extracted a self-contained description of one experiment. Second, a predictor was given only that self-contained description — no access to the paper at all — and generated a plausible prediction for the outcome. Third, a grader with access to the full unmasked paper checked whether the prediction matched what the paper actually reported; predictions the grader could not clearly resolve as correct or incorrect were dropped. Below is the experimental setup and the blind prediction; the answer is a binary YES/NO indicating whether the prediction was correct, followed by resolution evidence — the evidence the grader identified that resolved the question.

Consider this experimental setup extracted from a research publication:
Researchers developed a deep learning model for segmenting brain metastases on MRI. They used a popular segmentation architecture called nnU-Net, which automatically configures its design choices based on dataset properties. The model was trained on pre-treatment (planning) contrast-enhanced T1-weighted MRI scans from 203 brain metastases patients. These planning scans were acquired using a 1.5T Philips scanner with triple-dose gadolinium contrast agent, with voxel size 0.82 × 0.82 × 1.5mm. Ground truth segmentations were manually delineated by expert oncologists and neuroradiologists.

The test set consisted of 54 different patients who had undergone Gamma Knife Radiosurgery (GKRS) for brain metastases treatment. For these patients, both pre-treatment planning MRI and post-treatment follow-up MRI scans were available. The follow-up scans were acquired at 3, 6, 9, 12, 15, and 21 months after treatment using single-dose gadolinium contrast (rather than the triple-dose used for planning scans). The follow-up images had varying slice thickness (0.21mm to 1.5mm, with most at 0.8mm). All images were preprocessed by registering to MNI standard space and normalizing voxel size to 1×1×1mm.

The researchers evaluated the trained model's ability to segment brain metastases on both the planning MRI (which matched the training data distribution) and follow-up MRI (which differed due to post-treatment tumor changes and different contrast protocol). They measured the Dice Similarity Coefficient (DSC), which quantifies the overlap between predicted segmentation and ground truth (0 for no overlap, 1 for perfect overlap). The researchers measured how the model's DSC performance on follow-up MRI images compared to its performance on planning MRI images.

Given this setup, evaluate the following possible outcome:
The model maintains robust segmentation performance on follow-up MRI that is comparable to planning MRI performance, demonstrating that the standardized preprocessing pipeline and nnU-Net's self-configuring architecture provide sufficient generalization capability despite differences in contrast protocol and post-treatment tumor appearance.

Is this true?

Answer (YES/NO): NO